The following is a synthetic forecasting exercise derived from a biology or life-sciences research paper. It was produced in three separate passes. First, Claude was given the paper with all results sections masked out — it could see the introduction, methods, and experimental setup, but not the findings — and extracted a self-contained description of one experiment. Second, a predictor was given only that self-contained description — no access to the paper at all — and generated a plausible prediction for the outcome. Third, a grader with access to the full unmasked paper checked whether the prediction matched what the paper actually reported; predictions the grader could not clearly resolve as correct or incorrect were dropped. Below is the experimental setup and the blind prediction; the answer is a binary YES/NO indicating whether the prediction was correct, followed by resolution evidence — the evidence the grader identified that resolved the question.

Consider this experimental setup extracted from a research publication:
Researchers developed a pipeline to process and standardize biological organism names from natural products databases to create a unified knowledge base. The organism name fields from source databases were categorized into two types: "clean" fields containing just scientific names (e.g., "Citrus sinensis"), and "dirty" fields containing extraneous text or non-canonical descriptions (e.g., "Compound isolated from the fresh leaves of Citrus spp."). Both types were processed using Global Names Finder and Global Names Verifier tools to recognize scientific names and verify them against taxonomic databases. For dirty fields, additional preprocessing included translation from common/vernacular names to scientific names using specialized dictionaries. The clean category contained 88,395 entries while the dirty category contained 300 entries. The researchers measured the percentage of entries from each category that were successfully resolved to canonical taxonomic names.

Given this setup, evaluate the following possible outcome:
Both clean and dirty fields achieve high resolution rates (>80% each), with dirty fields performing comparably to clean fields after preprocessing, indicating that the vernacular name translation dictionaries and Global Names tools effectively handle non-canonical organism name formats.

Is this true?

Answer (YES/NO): NO